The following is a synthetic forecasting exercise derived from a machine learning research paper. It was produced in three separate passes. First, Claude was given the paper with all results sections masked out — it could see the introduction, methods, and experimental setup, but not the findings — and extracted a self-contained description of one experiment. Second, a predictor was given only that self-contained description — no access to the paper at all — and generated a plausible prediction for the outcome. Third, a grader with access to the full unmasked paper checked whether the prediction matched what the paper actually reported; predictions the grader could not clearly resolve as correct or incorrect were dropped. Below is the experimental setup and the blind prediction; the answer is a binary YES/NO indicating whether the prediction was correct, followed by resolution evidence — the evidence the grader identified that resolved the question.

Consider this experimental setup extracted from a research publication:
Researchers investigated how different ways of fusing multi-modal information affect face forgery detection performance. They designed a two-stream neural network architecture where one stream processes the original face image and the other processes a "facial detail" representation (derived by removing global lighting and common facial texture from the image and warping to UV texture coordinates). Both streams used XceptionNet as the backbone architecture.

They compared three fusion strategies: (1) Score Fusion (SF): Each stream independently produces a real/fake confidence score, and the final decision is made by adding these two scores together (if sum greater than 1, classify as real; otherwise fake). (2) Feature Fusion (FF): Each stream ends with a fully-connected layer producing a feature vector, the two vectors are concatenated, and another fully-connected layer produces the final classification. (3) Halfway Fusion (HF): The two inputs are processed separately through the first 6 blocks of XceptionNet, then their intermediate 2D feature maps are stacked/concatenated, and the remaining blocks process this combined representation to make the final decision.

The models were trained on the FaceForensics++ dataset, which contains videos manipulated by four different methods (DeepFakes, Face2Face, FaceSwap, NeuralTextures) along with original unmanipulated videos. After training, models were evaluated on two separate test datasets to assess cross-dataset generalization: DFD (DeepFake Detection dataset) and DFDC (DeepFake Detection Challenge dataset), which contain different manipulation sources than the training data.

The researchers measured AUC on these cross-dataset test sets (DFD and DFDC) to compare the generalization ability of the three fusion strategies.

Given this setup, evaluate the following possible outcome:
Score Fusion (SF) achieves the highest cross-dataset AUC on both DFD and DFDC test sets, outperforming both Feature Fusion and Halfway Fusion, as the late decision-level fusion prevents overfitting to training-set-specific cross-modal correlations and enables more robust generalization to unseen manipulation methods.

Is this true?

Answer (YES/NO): NO